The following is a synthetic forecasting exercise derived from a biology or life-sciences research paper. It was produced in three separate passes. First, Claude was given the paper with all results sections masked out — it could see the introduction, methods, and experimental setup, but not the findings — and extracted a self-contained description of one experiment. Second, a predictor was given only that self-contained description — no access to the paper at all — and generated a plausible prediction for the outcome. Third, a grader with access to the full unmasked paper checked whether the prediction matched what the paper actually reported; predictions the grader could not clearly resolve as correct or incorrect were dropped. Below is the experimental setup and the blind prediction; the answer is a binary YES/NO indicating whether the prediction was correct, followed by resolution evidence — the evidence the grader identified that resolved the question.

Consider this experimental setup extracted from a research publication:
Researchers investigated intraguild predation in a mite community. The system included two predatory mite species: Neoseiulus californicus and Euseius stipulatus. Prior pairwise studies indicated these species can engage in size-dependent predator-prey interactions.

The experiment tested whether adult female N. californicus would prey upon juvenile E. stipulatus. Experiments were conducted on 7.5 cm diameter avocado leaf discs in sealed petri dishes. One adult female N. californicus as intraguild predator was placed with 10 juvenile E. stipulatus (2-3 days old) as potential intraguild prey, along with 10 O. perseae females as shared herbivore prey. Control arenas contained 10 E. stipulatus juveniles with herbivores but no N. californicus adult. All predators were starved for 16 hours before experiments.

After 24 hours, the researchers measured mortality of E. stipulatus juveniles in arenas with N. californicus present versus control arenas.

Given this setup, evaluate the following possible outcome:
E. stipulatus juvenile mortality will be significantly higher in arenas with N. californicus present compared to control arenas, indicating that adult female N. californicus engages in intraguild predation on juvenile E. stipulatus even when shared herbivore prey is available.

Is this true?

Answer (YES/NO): NO